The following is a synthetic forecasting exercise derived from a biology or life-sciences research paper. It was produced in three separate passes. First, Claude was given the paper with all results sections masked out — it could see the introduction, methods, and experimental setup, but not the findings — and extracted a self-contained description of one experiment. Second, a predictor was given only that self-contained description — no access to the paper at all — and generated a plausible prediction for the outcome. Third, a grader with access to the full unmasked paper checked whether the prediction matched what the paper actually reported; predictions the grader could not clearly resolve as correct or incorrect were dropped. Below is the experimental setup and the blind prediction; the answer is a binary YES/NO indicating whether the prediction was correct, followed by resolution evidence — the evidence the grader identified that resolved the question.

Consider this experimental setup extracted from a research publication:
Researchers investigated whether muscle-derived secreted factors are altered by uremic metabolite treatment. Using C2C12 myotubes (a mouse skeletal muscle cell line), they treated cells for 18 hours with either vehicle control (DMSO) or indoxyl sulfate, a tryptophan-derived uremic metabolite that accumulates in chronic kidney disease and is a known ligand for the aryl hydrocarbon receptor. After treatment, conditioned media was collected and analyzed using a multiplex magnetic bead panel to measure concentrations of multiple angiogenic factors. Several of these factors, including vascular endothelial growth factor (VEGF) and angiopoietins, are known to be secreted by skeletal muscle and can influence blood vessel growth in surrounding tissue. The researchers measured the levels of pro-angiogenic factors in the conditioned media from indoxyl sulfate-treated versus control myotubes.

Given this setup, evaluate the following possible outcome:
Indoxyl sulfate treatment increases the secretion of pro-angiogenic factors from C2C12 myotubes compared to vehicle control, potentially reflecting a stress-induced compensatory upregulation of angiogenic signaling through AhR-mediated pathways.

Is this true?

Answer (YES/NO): NO